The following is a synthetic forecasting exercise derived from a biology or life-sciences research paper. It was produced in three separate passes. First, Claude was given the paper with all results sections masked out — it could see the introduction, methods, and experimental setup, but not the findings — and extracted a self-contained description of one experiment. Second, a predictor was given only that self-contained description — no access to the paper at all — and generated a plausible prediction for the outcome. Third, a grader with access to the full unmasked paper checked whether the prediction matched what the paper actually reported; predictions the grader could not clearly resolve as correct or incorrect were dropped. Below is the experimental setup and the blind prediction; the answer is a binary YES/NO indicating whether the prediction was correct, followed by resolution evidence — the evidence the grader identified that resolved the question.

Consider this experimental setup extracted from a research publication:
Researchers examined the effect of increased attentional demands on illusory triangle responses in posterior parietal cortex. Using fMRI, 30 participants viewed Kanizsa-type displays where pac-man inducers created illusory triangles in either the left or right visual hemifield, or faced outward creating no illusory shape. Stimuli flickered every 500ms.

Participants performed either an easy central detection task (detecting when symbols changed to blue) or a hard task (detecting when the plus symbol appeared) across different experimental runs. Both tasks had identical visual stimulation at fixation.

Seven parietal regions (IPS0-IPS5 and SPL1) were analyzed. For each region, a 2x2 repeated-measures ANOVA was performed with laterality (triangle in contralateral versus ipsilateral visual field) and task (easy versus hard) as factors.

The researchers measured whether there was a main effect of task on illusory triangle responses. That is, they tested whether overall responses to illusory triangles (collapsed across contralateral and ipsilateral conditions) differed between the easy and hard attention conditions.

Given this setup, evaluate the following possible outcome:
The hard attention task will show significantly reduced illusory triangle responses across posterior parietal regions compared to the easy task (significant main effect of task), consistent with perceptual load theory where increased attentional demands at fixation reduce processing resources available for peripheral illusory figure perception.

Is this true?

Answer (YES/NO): NO